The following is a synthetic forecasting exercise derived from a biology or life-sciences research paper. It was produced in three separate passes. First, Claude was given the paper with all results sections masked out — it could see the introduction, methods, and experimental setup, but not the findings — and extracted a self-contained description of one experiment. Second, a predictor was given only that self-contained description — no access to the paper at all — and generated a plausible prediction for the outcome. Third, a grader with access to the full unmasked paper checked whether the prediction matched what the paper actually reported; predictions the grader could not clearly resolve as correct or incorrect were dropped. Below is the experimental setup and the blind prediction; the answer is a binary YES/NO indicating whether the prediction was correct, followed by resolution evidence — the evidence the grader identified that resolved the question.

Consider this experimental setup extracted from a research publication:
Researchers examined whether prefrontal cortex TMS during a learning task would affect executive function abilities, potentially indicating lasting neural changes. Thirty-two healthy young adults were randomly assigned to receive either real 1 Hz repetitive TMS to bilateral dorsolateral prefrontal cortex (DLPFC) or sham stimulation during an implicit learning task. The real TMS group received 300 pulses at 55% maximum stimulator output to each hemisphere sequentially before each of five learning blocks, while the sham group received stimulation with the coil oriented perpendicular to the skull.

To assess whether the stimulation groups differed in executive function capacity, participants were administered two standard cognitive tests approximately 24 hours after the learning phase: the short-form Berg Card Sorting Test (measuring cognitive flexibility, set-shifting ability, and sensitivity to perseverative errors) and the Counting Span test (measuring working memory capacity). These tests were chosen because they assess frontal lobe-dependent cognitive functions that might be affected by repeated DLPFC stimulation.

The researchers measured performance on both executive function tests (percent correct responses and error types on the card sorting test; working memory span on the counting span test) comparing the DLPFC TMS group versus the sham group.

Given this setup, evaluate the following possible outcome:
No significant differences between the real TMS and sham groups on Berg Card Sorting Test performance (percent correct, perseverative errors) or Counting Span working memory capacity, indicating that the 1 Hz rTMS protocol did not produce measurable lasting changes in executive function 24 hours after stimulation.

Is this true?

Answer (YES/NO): YES